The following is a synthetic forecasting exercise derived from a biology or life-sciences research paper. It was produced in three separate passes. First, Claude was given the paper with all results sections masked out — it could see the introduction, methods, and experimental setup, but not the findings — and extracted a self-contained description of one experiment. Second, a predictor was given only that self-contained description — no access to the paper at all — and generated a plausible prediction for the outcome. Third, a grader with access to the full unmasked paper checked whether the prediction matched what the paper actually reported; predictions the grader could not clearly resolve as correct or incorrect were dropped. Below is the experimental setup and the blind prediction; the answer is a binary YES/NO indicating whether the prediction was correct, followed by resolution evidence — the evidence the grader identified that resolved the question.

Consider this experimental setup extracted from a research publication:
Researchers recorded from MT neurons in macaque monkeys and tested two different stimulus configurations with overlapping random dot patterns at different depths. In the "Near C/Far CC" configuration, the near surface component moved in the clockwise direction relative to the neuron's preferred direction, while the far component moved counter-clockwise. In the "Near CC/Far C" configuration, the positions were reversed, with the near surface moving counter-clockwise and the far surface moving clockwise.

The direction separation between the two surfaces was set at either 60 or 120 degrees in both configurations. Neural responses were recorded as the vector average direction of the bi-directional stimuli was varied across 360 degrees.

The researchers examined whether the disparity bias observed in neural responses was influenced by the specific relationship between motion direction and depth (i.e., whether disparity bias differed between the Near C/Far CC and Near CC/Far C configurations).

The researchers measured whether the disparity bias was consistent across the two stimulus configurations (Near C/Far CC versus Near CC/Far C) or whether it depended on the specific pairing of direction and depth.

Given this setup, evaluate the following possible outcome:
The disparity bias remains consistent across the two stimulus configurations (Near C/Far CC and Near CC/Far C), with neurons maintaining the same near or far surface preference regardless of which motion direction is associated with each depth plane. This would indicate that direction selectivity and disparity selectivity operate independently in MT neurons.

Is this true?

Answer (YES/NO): NO